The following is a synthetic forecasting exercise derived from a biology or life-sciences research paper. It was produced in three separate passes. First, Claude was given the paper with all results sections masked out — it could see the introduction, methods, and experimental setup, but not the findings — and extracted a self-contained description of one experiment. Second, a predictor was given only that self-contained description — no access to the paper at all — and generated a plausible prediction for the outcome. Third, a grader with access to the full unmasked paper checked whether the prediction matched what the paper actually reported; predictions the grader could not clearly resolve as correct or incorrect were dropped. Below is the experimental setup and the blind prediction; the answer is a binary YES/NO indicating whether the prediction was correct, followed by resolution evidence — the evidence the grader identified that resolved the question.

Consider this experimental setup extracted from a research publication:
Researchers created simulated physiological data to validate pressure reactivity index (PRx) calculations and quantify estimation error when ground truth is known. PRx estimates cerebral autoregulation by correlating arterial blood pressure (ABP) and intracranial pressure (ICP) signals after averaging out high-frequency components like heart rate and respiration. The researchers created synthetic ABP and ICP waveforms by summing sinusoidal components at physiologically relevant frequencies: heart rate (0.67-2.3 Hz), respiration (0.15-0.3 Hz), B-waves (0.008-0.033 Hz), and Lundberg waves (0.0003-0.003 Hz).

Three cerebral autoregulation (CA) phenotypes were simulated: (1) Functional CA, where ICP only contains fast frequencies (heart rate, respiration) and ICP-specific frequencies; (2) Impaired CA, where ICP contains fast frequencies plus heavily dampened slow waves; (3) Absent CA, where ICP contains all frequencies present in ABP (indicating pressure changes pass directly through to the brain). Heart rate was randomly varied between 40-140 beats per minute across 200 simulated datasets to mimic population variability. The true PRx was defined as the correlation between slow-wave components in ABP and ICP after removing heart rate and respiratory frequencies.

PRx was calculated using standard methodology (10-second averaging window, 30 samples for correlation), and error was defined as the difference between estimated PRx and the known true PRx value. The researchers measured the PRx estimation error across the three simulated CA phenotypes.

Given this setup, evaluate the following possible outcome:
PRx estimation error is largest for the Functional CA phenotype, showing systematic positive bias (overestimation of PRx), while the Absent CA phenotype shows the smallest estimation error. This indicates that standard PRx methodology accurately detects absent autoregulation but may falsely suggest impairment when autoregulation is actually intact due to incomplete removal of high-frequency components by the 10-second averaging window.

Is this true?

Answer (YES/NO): NO